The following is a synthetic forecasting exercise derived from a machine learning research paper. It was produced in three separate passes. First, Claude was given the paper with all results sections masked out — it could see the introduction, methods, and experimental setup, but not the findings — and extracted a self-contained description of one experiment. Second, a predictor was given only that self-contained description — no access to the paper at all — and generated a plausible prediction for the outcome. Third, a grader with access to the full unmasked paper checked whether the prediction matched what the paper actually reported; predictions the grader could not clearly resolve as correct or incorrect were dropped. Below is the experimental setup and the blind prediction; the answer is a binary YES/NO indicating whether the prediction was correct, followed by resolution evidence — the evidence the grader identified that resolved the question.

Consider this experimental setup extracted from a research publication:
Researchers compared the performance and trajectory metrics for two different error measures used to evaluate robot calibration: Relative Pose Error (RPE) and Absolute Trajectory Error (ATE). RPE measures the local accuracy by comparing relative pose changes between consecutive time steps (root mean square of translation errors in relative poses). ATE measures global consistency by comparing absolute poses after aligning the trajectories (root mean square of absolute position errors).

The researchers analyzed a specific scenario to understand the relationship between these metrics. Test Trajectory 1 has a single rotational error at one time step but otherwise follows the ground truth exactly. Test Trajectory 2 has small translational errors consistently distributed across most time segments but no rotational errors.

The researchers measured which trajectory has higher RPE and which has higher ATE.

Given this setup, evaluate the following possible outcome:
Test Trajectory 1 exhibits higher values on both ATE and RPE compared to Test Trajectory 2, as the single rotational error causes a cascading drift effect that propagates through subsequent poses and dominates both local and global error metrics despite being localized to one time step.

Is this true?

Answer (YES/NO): NO